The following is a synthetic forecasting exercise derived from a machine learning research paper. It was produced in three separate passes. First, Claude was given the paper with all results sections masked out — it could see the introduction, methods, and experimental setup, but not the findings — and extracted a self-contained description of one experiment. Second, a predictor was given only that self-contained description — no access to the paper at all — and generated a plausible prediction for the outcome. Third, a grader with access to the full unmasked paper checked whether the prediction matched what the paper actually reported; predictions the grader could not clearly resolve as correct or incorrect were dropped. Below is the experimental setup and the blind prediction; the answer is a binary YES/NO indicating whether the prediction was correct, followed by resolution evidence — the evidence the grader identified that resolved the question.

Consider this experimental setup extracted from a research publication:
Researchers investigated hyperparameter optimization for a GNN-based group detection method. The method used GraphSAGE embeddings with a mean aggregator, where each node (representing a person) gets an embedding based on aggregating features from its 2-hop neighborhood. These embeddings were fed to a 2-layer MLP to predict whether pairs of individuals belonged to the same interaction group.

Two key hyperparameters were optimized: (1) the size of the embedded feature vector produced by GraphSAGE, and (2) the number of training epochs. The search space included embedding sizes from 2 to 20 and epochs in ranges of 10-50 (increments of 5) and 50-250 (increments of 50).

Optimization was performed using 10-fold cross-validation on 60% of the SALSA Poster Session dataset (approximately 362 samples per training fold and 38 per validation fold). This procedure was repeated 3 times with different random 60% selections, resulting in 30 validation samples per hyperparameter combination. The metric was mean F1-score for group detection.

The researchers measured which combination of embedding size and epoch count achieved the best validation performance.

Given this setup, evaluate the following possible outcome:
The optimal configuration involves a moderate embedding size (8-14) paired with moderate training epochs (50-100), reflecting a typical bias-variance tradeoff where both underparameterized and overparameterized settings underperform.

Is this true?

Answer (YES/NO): NO